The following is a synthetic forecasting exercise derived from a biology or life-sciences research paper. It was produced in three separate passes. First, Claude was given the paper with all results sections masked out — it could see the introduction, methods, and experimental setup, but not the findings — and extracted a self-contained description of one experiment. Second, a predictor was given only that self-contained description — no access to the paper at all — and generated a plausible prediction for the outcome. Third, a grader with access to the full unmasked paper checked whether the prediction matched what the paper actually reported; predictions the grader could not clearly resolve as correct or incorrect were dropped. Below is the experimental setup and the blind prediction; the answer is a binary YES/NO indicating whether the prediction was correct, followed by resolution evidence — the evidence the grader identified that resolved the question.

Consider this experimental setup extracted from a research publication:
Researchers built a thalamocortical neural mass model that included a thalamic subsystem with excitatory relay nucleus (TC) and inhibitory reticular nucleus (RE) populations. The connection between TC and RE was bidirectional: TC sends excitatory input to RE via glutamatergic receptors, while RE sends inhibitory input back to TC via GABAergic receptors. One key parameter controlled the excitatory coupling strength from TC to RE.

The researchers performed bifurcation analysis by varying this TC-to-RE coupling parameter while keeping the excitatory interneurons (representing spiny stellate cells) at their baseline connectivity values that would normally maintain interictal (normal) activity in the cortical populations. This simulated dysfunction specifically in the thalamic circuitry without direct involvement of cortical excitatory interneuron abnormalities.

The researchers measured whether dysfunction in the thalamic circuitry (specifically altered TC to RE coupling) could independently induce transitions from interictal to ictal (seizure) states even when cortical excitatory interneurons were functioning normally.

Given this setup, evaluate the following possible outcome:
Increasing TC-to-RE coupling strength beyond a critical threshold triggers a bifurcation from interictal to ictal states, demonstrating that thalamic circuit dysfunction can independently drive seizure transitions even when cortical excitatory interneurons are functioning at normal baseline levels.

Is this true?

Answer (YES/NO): YES